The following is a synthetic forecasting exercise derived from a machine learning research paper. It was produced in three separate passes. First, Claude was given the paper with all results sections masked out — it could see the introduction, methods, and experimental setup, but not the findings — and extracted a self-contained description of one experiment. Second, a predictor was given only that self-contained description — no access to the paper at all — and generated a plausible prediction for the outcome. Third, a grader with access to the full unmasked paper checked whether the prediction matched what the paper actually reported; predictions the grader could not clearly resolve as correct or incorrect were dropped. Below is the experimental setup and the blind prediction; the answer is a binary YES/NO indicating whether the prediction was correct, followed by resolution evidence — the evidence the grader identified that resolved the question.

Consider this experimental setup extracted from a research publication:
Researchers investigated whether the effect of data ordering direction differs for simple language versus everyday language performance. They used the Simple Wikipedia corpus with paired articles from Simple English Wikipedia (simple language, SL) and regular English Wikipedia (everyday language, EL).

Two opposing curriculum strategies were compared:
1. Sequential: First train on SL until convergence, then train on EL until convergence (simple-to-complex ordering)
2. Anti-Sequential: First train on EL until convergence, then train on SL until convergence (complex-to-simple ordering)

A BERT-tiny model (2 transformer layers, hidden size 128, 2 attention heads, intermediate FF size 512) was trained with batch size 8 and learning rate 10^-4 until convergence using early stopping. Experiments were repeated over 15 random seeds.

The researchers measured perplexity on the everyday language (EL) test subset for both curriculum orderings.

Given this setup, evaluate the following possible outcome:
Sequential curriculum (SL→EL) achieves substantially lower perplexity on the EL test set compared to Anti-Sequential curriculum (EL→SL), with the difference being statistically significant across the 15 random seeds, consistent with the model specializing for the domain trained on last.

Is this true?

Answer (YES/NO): NO